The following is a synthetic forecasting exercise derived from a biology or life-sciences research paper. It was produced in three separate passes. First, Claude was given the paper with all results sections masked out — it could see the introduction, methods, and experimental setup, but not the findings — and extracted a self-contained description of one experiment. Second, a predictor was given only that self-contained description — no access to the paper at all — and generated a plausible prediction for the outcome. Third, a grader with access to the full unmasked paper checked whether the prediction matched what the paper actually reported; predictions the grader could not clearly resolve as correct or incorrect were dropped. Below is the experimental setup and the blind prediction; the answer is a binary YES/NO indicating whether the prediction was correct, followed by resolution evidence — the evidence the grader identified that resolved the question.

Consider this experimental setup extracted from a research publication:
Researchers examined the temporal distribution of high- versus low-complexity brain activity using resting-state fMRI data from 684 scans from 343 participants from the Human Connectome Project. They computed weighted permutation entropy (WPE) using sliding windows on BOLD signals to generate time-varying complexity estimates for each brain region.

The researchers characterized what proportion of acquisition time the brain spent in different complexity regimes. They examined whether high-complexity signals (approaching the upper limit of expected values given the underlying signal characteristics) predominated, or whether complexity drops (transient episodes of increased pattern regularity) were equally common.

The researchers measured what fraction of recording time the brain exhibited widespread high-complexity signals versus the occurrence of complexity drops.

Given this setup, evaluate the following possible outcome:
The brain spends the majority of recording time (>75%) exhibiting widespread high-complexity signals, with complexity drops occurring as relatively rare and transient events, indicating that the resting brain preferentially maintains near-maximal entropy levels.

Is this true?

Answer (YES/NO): YES